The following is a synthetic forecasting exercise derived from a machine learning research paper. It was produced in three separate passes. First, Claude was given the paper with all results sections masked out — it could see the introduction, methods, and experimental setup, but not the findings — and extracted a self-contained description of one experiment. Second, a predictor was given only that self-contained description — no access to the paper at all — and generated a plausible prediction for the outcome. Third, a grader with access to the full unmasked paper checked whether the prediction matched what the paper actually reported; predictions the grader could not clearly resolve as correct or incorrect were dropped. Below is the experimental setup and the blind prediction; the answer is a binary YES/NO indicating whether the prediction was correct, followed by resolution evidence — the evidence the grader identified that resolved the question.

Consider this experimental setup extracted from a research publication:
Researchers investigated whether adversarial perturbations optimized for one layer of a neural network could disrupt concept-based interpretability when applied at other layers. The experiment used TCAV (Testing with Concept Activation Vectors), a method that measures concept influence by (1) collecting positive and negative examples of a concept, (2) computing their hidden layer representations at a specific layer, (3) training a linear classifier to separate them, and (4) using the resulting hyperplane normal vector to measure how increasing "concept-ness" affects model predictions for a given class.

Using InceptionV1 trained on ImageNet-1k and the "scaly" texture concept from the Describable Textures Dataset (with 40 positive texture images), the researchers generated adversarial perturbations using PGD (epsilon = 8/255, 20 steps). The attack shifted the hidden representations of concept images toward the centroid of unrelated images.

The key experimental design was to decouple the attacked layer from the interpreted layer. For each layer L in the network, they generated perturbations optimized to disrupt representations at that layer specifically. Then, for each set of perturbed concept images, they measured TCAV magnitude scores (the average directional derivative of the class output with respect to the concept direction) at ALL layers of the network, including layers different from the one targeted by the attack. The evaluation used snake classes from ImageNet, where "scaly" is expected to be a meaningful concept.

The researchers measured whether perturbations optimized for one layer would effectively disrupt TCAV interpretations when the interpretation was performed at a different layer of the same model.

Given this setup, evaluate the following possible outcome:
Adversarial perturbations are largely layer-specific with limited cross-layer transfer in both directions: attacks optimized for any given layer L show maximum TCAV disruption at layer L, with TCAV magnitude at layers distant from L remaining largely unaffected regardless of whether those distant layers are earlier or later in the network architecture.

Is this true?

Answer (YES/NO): NO